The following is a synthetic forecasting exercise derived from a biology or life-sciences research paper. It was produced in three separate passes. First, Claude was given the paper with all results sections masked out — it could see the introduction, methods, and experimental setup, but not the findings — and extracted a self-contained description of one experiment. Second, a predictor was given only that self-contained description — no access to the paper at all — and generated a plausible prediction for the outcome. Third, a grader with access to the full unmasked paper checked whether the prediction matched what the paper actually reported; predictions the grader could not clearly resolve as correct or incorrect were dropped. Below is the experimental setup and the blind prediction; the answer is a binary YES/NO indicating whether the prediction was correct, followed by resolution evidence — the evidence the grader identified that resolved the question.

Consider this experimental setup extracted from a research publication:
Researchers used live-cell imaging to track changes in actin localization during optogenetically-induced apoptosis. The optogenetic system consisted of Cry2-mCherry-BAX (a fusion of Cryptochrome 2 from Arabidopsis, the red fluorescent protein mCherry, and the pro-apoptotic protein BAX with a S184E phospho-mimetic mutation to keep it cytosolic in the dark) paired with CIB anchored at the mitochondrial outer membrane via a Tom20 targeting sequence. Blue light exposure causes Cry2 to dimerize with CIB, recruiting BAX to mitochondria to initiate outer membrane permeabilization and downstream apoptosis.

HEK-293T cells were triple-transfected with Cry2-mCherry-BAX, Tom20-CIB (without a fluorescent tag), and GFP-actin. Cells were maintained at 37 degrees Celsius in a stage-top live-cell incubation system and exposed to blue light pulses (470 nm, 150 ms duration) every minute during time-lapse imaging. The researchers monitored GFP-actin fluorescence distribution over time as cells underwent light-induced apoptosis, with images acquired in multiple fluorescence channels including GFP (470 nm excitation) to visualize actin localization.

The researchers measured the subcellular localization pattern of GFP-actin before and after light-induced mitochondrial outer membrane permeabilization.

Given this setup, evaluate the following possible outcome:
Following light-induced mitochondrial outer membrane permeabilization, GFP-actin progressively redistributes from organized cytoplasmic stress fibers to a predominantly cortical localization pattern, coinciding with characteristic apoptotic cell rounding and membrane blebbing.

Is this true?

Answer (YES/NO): NO